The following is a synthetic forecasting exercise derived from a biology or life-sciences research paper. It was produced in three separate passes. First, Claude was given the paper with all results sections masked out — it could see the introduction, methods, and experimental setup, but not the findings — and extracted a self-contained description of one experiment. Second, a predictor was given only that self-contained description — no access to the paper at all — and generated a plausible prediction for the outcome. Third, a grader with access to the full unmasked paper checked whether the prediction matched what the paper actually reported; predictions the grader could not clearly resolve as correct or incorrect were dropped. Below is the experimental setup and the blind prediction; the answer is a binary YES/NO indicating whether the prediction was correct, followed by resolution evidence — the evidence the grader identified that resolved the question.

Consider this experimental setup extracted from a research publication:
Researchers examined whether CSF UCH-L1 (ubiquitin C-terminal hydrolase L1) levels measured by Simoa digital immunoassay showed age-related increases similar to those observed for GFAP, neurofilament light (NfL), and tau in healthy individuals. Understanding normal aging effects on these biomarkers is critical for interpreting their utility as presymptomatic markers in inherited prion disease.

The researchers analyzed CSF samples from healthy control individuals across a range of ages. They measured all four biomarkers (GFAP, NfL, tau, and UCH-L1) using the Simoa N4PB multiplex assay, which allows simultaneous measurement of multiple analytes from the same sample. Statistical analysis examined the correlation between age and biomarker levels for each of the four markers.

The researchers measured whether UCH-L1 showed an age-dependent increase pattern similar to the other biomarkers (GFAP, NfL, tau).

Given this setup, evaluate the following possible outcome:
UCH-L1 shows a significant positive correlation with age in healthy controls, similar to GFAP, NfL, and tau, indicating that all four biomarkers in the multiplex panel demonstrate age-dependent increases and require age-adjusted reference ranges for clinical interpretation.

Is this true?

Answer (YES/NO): NO